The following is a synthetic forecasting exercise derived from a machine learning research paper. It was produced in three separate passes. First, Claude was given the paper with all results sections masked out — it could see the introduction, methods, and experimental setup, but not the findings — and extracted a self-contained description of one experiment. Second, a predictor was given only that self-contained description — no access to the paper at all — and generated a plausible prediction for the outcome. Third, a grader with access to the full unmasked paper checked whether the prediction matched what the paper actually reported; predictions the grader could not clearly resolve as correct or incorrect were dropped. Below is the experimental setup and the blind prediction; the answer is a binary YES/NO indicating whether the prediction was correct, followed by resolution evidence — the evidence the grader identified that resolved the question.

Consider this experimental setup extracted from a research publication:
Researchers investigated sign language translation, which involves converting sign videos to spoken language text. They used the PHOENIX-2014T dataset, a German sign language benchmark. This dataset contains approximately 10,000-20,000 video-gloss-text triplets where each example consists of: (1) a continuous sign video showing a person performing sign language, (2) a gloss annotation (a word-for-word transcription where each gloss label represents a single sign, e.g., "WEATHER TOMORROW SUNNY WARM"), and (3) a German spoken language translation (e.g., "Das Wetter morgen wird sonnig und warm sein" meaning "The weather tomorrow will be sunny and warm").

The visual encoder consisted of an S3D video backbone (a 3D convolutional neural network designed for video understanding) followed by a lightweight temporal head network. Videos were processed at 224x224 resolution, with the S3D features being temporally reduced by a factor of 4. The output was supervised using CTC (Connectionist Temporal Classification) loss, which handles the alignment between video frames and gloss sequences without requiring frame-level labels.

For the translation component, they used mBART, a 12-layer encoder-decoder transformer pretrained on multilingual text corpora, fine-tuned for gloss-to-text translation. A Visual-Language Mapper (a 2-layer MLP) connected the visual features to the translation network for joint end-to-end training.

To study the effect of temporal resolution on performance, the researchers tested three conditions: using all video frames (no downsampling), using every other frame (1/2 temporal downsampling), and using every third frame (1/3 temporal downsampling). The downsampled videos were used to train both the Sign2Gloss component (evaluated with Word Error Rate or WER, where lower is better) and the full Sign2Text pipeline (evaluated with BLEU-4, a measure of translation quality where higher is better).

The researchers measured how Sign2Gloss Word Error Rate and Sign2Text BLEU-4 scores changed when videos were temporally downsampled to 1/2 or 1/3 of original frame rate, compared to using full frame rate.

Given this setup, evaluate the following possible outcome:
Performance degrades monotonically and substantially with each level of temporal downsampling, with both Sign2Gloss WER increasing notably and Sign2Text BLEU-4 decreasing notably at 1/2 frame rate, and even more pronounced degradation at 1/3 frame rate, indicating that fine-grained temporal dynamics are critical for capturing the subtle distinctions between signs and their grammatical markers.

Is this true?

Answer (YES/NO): YES